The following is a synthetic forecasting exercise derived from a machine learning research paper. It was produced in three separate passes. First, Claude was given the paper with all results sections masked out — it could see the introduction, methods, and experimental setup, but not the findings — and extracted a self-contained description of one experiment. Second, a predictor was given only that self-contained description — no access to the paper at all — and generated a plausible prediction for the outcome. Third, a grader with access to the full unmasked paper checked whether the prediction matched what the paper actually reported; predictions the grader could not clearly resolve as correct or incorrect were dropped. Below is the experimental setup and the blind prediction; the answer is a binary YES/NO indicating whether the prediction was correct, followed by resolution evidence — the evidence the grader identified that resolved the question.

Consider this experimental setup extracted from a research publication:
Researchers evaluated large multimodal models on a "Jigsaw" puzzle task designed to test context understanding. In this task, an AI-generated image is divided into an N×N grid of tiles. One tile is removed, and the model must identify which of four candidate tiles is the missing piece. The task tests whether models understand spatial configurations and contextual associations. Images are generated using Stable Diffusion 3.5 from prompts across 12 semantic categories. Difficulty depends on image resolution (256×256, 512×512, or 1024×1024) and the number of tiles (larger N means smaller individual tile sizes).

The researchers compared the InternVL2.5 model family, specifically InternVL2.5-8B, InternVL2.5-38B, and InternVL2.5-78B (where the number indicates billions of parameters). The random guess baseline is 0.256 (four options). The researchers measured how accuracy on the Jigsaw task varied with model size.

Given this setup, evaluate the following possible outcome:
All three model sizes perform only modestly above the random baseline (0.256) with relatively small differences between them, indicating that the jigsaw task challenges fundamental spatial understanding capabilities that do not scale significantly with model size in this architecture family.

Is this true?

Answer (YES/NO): NO